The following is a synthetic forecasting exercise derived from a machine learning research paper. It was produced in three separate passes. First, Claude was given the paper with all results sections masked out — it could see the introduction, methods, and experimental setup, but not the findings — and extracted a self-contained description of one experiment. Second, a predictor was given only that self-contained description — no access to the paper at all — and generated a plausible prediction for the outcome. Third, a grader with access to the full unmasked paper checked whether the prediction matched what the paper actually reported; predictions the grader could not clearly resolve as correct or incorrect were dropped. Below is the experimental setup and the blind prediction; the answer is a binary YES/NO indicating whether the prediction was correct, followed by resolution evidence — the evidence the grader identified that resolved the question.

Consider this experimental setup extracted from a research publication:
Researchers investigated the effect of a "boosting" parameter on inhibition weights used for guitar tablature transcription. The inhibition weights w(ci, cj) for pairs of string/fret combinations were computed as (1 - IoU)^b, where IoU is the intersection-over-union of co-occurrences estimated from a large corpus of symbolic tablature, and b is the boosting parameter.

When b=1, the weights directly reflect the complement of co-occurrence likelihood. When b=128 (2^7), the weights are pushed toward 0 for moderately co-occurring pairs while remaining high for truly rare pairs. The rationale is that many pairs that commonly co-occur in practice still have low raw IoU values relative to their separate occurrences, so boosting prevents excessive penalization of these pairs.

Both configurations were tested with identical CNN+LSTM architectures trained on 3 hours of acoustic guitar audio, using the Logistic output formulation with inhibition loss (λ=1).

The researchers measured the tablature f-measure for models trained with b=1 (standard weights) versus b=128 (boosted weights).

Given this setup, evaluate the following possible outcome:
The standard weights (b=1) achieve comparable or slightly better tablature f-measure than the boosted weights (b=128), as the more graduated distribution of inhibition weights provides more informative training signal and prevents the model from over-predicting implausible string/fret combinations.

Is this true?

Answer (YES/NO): NO